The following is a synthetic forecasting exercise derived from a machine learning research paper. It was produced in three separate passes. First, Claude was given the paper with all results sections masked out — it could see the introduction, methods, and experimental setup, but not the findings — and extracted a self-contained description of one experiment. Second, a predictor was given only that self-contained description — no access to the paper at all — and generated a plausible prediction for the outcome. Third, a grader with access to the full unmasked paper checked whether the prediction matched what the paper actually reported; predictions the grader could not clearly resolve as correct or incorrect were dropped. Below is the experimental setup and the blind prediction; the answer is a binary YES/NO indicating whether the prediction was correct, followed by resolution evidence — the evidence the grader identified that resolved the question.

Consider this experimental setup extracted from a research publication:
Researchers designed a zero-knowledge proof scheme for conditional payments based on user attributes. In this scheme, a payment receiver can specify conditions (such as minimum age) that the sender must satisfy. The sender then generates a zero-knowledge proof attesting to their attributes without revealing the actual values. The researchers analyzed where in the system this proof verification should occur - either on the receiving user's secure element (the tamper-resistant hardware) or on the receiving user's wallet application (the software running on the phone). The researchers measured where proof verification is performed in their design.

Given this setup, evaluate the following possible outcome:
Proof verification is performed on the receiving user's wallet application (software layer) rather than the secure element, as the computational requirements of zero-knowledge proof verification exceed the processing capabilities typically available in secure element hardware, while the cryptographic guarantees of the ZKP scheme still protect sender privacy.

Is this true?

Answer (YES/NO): NO